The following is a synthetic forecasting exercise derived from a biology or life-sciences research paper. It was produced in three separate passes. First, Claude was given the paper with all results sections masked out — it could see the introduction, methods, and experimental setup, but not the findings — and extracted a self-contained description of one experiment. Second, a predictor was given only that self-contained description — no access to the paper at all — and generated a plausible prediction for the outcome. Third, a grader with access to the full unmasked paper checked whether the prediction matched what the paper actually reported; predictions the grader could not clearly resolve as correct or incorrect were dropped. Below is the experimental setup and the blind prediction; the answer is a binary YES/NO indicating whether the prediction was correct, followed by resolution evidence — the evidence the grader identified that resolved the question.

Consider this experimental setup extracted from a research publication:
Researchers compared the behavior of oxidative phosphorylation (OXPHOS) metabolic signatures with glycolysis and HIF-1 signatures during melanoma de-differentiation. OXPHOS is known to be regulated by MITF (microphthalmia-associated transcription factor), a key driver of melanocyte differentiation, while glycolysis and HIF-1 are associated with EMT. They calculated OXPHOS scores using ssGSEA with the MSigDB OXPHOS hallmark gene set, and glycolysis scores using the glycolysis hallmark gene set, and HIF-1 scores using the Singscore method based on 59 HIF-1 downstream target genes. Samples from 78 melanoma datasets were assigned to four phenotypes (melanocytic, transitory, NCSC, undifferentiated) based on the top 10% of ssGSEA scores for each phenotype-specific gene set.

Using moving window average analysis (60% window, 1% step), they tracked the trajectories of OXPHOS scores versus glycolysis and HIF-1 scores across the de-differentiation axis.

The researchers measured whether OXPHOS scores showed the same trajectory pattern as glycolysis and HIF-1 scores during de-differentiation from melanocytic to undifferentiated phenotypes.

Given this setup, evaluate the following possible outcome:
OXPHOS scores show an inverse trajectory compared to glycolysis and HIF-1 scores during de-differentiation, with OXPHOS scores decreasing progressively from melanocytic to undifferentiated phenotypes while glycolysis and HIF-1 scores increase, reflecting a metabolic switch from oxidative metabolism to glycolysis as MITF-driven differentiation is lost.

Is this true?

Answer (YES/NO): NO